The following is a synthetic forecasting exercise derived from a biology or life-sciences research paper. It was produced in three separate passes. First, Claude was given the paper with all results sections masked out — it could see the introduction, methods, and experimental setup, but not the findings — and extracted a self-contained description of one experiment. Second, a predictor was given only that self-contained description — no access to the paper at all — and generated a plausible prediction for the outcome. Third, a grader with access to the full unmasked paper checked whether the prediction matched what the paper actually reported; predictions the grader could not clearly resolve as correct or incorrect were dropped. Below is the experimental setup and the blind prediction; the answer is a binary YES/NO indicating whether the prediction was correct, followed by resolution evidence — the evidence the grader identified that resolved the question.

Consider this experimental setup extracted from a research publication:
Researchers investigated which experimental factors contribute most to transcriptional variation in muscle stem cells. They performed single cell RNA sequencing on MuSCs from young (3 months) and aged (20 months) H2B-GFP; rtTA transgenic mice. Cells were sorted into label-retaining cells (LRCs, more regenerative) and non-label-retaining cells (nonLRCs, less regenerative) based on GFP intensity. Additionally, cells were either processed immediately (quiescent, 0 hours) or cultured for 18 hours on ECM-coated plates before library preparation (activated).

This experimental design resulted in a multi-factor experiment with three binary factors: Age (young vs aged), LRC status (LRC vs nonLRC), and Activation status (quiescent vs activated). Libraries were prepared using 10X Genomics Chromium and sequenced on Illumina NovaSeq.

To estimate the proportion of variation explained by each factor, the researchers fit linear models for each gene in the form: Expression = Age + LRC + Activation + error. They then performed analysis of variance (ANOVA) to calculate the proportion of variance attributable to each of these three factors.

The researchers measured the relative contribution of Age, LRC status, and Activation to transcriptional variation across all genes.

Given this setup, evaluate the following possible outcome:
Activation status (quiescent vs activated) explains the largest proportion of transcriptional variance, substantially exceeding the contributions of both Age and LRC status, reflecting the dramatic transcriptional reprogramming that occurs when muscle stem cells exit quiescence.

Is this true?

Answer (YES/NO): YES